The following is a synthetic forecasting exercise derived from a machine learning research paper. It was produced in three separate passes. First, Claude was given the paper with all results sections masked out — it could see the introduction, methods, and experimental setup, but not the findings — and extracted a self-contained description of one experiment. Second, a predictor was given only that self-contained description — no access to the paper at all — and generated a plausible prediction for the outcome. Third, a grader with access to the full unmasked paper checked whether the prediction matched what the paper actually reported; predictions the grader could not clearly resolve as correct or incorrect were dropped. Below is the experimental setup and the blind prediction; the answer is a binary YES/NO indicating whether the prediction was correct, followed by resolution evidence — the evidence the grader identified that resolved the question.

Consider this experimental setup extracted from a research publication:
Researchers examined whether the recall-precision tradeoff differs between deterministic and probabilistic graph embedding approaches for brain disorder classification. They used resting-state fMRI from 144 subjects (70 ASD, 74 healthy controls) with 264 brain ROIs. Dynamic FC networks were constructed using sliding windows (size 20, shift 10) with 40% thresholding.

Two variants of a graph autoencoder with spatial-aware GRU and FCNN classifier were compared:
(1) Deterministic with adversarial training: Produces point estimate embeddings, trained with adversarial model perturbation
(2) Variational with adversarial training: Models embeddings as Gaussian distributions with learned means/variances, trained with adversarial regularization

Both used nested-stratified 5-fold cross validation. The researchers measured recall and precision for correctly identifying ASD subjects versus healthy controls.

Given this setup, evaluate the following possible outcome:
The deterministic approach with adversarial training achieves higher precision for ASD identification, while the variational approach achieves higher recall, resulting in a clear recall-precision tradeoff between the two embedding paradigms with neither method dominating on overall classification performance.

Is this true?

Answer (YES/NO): NO